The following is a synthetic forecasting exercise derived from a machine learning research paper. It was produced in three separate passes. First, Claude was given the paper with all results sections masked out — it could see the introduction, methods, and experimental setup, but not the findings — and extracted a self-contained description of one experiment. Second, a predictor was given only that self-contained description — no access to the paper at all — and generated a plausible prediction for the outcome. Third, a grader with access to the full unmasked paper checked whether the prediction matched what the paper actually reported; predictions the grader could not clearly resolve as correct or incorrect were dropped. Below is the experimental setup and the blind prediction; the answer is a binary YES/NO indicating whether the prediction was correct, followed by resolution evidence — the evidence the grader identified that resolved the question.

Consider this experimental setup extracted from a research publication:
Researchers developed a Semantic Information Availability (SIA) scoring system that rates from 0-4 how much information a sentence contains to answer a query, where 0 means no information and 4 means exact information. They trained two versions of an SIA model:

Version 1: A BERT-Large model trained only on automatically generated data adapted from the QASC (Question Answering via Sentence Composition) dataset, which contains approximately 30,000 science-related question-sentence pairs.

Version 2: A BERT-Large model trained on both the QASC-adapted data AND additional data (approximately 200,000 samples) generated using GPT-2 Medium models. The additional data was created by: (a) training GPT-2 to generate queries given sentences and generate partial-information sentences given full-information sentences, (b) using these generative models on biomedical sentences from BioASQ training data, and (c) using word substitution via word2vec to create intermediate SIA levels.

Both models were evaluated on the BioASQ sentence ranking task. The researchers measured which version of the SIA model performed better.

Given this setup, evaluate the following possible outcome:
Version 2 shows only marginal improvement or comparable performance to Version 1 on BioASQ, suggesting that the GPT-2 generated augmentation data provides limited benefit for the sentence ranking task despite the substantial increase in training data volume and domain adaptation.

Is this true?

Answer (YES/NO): NO